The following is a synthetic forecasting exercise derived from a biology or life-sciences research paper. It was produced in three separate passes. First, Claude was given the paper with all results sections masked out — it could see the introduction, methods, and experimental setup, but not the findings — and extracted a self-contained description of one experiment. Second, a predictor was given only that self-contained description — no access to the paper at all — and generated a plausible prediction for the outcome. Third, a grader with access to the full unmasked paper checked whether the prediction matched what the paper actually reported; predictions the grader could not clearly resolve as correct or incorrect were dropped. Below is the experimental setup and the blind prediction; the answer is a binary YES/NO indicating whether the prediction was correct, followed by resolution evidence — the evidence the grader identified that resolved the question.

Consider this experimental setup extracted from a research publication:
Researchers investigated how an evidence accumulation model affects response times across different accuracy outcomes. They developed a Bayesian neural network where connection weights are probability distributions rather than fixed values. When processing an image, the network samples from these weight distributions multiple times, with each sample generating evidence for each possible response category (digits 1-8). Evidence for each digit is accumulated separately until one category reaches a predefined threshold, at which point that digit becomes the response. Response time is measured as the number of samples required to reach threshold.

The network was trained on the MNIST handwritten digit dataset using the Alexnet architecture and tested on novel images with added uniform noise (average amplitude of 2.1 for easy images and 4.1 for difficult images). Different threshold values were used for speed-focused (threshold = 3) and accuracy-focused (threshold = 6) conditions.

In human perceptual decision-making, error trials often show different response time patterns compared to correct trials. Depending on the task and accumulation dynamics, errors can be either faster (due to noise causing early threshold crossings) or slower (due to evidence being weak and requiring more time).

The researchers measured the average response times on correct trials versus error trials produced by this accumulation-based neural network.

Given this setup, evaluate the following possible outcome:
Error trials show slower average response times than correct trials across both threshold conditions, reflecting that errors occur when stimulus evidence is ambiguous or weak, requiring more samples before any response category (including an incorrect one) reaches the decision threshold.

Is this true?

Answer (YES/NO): YES